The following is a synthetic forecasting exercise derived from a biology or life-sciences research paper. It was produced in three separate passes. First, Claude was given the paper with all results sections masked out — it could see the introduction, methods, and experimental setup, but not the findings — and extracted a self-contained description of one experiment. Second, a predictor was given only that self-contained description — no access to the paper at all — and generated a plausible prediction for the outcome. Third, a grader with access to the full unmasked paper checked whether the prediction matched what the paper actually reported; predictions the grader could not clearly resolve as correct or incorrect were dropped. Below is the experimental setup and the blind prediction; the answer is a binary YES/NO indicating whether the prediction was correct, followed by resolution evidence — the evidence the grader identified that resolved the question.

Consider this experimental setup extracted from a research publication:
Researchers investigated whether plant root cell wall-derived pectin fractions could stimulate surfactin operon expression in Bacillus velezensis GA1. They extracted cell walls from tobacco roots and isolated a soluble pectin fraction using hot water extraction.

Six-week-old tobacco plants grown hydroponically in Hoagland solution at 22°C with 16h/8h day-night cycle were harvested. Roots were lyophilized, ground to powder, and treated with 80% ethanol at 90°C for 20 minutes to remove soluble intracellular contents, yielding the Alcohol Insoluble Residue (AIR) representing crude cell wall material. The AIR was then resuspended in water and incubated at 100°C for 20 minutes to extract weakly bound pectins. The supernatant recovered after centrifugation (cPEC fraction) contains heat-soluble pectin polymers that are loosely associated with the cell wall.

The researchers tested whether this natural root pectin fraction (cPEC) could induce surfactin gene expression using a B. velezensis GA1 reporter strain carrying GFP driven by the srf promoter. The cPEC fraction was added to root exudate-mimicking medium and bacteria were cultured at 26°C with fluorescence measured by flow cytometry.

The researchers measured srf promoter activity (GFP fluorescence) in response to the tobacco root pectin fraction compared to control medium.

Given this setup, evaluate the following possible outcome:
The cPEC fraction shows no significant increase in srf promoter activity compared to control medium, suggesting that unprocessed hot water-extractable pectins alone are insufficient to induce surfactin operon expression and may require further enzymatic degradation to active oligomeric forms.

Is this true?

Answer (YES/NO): YES